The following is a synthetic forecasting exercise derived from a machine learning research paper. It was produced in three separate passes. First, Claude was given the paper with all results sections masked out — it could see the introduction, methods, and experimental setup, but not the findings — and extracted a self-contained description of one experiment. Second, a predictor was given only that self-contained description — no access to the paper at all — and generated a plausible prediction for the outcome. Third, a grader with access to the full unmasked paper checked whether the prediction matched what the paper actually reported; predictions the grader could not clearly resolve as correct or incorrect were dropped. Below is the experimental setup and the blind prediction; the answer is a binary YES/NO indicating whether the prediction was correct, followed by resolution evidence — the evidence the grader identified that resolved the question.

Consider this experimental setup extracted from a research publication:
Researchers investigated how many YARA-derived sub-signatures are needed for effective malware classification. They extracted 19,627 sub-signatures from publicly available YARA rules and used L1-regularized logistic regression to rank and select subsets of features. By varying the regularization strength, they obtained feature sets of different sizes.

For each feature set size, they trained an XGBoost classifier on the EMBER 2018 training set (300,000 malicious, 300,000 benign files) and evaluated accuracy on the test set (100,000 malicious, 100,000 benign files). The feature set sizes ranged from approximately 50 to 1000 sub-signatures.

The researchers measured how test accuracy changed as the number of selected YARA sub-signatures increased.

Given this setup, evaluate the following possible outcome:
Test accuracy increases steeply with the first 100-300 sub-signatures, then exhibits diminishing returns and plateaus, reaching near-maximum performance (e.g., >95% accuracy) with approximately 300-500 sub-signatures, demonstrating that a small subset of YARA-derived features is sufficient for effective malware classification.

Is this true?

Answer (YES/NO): YES